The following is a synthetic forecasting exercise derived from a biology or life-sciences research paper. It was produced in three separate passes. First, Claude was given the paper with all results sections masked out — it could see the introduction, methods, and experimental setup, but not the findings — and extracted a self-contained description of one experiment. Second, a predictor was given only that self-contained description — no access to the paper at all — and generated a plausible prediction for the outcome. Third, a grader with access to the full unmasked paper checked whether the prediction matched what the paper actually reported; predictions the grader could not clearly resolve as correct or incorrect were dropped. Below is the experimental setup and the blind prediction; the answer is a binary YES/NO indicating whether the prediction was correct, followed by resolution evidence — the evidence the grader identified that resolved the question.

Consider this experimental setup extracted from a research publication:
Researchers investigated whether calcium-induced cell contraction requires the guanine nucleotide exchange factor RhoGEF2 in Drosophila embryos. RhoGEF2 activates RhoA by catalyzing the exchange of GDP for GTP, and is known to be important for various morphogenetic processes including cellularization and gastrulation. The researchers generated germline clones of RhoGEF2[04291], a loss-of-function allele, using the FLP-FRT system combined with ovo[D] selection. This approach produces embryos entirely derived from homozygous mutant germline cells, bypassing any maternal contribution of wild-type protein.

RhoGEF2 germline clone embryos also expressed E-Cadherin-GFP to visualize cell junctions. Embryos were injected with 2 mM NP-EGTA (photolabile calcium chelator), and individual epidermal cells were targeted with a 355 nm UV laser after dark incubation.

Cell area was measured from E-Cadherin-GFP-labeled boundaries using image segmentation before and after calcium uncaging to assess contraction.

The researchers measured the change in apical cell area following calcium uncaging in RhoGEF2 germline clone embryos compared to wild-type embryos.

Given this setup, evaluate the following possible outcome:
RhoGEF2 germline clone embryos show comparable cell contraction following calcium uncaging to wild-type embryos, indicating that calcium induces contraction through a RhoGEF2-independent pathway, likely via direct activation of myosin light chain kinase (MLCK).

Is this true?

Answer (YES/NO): NO